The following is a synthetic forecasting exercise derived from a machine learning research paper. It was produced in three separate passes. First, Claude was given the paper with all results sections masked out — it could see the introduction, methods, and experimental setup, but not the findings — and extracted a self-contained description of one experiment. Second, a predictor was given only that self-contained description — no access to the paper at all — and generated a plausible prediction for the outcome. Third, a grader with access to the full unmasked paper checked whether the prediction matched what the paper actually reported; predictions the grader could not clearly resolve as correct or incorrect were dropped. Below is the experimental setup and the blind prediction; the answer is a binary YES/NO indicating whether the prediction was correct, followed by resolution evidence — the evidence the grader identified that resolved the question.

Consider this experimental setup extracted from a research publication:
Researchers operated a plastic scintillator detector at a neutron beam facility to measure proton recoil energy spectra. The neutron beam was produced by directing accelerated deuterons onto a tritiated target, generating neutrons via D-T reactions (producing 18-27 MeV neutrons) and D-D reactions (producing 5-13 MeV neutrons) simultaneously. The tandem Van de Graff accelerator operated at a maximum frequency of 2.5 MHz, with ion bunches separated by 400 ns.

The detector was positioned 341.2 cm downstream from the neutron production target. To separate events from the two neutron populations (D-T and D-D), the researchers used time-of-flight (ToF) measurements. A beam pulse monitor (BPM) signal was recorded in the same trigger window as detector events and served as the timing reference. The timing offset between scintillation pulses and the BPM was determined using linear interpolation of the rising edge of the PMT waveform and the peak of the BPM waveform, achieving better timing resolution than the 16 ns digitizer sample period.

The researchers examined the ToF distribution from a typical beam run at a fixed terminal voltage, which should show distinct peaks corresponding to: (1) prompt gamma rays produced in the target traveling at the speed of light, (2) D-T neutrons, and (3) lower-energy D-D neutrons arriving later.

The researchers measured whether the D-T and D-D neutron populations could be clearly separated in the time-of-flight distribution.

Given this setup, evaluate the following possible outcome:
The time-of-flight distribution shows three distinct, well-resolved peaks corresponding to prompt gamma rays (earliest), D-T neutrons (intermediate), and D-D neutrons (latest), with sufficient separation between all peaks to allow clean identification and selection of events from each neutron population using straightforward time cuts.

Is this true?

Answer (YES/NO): YES